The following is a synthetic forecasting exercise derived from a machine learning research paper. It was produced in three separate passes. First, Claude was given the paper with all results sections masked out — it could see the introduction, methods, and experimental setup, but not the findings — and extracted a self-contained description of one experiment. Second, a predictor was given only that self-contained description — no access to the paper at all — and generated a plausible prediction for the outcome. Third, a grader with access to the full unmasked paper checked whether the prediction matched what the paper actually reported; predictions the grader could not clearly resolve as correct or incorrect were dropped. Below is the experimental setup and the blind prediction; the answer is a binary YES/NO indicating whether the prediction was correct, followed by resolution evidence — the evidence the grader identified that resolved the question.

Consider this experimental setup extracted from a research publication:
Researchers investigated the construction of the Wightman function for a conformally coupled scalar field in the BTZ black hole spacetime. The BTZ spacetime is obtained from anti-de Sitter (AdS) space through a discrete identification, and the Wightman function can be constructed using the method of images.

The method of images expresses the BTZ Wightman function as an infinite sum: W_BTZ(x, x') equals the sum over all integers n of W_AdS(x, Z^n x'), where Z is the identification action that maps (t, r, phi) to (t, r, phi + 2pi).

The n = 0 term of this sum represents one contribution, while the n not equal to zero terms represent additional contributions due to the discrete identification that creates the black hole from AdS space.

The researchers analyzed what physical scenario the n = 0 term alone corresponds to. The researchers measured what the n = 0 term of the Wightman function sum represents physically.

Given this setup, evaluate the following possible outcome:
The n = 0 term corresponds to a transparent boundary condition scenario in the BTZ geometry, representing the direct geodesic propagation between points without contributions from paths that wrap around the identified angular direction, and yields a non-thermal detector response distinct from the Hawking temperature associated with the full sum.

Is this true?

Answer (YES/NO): NO